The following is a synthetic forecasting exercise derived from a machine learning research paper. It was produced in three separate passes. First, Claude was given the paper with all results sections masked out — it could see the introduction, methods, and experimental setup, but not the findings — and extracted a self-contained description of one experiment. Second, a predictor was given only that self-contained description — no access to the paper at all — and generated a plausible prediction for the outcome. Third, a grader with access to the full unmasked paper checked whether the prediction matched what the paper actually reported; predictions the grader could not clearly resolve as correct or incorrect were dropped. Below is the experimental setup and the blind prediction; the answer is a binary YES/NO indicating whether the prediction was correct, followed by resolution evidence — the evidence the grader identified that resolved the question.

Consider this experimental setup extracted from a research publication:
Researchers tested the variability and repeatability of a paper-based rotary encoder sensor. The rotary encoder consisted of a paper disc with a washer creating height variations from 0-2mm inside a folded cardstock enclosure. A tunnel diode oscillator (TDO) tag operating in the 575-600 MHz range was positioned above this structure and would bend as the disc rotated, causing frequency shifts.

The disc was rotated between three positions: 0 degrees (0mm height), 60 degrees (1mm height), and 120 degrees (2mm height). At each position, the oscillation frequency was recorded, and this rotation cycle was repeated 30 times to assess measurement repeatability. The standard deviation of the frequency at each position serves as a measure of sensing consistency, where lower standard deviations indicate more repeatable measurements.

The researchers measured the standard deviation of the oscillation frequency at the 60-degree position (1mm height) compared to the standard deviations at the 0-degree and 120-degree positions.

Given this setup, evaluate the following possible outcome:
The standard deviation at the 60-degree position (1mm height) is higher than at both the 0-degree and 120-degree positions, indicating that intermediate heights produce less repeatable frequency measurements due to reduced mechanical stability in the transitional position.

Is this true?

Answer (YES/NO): YES